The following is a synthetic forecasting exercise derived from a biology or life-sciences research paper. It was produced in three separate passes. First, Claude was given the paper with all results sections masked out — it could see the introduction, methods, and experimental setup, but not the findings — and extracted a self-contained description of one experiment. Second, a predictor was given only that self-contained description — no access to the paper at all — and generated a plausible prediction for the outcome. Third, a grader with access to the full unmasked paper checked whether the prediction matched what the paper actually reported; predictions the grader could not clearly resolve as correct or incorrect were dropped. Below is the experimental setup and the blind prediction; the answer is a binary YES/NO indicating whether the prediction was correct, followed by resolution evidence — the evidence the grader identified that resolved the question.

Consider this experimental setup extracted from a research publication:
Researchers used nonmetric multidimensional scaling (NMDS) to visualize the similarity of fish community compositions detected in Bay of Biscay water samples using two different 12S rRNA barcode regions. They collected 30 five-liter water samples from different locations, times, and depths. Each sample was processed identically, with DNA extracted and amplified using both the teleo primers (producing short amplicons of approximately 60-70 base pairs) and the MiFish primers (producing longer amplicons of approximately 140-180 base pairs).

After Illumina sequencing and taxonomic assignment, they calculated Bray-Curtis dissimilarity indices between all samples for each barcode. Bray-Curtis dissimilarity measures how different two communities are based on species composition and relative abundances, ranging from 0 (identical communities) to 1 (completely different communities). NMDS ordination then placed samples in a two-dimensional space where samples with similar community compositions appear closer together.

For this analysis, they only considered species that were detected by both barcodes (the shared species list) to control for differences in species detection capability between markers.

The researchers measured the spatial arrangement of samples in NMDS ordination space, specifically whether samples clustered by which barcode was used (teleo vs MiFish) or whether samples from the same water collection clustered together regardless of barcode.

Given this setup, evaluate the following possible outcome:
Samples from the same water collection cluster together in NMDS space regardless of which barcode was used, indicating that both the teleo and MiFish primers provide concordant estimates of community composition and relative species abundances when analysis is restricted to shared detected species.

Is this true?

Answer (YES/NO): YES